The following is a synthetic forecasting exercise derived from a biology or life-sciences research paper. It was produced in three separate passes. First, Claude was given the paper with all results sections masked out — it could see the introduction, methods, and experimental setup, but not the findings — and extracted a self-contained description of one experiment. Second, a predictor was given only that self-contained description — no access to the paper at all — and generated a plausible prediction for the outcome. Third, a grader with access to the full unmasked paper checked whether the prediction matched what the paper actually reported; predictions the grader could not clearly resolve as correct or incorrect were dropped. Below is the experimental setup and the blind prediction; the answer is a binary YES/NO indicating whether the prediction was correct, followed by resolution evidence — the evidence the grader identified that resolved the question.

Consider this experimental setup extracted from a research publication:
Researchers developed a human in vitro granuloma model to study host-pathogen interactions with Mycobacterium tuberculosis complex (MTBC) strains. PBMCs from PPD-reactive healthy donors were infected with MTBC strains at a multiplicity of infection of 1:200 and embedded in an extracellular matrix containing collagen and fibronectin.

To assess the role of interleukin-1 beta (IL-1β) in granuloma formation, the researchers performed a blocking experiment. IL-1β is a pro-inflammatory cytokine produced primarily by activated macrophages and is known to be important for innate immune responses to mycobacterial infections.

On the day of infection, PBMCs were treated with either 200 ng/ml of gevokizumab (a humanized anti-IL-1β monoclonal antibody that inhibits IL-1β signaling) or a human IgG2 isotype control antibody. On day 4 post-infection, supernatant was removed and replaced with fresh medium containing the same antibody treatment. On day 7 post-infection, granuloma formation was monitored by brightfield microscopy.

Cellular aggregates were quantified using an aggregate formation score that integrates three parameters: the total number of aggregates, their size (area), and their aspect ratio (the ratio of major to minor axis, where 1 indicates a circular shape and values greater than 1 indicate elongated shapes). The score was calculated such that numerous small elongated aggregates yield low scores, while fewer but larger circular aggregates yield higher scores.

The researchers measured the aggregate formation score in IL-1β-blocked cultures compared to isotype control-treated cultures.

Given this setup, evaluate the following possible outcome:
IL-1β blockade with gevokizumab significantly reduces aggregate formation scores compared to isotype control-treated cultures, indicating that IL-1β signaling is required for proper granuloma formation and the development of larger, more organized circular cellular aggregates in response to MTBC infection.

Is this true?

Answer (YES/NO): NO